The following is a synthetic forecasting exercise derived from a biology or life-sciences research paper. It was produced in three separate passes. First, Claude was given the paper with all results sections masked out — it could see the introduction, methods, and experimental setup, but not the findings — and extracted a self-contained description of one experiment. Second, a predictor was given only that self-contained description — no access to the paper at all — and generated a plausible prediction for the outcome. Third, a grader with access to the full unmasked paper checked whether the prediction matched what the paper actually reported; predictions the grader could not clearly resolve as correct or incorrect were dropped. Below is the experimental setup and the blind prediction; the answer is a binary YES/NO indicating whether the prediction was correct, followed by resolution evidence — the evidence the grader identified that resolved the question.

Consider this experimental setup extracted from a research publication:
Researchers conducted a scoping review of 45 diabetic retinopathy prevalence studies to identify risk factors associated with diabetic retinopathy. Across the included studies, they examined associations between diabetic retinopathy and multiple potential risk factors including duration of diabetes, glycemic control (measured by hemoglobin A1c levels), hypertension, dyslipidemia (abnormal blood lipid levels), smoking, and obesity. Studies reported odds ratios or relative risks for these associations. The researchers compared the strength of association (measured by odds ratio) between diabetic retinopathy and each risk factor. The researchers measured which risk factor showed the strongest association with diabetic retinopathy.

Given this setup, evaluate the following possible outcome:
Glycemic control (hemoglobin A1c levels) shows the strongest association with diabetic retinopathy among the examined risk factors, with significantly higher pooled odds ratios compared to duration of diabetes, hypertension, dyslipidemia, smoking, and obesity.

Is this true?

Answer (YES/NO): NO